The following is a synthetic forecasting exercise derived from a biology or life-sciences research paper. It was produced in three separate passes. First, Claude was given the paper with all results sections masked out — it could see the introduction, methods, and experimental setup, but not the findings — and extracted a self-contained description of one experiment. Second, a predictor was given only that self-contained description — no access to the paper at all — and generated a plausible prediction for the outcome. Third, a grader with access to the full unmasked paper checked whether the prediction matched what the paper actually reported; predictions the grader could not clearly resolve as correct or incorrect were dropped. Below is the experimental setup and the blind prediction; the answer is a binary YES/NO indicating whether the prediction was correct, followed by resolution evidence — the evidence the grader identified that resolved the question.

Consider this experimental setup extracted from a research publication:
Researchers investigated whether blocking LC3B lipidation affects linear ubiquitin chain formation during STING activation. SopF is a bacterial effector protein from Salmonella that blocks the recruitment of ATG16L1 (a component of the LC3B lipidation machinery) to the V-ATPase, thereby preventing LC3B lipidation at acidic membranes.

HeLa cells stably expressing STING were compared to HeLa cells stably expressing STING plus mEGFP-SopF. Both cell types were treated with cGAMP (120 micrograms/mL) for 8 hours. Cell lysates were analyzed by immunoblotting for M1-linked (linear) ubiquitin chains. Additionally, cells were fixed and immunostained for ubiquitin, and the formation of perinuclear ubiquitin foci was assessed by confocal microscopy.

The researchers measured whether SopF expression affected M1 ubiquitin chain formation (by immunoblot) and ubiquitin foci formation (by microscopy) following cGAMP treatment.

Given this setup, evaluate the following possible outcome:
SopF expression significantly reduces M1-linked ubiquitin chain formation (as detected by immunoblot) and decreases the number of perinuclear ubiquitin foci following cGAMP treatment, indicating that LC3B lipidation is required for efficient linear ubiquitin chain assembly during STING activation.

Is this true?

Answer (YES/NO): NO